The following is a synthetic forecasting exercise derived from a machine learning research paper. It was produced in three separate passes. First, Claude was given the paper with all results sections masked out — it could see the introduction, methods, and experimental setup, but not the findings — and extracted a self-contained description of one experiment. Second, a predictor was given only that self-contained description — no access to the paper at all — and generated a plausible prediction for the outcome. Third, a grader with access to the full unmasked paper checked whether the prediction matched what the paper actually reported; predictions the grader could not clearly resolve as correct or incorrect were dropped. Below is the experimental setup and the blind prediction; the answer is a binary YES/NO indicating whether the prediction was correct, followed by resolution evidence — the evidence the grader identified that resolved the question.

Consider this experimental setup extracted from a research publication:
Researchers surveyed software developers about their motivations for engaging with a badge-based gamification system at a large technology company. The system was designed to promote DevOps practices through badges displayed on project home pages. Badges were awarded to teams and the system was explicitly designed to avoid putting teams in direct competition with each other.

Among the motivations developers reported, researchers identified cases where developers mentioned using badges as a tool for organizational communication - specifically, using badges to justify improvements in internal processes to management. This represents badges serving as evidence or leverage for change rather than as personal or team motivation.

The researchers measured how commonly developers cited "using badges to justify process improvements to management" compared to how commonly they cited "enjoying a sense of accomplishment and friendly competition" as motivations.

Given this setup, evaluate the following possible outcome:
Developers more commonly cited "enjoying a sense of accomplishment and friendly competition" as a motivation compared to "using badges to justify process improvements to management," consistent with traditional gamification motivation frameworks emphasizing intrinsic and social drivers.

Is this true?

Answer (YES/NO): YES